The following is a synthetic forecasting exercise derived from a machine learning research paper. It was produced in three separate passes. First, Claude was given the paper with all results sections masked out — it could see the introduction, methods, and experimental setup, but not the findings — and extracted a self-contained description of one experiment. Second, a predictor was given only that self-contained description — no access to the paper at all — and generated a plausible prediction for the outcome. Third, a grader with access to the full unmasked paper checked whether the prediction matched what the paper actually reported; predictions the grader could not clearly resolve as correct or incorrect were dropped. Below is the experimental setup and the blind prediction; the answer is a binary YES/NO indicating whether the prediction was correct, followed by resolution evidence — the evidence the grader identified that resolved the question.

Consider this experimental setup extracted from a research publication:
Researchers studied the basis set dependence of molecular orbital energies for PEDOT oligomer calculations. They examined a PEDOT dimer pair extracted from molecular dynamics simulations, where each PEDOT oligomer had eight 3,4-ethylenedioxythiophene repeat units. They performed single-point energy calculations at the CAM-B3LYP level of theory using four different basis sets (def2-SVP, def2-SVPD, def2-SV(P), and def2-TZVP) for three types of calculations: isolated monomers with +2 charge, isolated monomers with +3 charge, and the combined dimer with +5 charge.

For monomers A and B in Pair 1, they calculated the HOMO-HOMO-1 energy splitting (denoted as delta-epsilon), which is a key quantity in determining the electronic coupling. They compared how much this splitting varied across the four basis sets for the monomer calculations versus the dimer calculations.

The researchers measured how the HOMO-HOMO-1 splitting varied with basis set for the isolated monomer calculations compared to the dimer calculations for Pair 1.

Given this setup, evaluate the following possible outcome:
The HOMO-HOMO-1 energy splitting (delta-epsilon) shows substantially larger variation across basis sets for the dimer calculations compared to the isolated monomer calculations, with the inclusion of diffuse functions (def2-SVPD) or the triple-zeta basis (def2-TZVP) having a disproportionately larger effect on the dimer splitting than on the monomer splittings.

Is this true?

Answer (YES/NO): YES